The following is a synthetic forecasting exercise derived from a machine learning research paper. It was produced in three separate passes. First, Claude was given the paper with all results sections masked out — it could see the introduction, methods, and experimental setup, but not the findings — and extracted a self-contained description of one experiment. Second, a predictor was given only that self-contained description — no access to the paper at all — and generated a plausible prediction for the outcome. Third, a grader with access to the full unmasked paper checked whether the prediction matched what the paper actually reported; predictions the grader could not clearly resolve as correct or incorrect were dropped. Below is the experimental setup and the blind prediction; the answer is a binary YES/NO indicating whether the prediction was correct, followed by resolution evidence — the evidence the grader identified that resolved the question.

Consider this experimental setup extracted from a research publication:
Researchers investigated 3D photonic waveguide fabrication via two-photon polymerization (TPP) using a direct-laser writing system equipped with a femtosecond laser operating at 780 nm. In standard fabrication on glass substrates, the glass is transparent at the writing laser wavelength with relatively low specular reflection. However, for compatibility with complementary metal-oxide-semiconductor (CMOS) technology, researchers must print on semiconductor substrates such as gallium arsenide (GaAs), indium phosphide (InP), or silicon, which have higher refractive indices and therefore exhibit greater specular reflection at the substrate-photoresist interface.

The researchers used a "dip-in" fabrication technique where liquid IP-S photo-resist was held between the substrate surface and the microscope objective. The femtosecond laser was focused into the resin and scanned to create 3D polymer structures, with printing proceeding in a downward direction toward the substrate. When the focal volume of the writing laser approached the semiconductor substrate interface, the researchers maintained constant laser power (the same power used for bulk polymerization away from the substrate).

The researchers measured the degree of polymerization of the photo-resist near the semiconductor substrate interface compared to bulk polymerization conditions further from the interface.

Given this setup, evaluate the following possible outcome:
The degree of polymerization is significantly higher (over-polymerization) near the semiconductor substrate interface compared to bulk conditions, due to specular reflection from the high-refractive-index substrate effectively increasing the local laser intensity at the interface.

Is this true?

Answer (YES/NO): YES